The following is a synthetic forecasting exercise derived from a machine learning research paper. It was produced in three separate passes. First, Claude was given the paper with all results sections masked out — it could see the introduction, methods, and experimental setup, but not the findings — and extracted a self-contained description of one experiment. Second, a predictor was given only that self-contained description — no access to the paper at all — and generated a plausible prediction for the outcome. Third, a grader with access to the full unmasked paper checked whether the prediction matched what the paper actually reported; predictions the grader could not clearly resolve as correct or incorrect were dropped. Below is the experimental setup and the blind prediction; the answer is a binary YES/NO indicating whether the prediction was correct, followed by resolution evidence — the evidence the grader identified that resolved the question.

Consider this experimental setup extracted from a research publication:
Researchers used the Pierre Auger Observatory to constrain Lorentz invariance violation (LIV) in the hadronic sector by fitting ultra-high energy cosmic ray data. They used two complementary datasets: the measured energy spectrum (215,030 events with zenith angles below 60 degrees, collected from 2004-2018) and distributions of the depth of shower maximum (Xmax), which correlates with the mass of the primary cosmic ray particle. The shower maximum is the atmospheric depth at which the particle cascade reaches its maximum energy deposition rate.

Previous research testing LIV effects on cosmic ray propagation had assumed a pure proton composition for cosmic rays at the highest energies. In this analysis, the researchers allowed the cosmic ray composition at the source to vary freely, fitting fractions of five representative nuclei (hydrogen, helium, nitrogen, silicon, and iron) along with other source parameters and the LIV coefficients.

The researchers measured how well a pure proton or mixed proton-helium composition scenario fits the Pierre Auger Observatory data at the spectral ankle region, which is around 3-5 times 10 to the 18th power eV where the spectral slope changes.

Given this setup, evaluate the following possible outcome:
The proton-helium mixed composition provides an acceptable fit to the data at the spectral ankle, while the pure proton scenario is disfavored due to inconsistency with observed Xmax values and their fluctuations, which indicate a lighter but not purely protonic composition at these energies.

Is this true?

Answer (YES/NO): NO